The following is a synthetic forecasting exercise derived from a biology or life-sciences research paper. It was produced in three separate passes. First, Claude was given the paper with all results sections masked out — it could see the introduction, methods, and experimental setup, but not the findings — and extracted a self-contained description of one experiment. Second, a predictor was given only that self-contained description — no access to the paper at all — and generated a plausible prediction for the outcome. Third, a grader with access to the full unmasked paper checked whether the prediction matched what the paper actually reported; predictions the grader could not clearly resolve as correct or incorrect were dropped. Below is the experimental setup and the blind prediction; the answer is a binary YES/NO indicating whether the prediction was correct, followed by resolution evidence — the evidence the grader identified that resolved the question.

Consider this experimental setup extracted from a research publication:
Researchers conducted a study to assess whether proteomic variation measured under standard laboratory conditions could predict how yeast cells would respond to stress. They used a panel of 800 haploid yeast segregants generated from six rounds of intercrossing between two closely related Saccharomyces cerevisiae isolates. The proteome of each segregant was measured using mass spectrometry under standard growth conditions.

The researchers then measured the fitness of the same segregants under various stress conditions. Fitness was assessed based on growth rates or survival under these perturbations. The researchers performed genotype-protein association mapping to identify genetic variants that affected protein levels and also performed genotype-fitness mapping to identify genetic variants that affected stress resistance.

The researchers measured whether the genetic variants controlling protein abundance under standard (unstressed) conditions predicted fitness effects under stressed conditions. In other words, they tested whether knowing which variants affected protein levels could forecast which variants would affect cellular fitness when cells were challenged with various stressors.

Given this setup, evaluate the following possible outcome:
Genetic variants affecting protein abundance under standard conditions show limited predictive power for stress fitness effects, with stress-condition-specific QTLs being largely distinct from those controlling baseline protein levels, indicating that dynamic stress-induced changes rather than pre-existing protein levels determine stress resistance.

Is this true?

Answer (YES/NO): NO